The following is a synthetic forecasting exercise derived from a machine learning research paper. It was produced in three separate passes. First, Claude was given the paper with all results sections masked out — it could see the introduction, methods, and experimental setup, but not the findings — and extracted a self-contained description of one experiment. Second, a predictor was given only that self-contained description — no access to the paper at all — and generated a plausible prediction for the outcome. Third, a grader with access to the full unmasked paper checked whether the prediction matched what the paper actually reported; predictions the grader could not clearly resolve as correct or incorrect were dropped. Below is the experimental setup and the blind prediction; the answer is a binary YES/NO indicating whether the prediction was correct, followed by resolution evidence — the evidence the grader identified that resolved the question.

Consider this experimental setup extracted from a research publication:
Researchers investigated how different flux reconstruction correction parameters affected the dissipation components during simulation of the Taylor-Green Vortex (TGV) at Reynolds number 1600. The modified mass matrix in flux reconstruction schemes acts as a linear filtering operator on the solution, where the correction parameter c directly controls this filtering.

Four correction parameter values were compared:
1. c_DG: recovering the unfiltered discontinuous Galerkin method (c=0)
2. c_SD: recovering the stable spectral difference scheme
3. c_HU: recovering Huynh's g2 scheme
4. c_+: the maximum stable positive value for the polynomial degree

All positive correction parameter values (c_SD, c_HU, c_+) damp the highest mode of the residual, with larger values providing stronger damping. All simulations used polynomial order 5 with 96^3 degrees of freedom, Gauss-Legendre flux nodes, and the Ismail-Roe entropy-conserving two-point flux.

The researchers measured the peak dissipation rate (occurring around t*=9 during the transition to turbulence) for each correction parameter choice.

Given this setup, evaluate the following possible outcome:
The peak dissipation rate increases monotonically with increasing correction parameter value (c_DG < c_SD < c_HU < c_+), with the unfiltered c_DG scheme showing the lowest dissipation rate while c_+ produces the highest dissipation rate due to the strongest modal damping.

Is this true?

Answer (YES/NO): YES